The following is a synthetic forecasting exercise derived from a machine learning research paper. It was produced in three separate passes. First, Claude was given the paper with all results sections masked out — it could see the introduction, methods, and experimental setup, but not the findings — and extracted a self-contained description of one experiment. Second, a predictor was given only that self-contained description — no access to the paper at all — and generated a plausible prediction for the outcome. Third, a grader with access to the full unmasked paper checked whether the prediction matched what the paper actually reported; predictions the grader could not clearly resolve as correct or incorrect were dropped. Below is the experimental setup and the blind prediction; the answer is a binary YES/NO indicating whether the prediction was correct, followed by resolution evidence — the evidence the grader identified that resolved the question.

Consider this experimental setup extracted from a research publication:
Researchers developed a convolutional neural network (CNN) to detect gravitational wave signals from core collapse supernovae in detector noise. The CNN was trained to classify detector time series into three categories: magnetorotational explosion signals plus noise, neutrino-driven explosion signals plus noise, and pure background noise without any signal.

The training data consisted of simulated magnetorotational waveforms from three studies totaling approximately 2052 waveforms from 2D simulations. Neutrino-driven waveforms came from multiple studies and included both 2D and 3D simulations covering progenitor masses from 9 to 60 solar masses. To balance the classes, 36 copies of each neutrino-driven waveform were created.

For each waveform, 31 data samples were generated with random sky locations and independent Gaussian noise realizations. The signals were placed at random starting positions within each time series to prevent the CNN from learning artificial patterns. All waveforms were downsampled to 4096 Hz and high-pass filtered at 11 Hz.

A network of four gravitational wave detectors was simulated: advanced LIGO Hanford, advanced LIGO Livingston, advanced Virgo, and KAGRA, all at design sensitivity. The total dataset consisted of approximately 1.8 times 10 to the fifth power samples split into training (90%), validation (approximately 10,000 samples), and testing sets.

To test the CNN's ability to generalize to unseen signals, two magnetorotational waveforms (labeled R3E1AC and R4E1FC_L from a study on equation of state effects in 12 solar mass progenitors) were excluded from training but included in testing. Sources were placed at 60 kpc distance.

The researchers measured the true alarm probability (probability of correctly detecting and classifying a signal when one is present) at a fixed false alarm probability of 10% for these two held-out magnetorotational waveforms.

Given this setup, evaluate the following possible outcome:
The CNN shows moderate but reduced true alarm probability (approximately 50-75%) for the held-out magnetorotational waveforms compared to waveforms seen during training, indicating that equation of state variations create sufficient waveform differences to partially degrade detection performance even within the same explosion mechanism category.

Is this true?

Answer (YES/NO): YES